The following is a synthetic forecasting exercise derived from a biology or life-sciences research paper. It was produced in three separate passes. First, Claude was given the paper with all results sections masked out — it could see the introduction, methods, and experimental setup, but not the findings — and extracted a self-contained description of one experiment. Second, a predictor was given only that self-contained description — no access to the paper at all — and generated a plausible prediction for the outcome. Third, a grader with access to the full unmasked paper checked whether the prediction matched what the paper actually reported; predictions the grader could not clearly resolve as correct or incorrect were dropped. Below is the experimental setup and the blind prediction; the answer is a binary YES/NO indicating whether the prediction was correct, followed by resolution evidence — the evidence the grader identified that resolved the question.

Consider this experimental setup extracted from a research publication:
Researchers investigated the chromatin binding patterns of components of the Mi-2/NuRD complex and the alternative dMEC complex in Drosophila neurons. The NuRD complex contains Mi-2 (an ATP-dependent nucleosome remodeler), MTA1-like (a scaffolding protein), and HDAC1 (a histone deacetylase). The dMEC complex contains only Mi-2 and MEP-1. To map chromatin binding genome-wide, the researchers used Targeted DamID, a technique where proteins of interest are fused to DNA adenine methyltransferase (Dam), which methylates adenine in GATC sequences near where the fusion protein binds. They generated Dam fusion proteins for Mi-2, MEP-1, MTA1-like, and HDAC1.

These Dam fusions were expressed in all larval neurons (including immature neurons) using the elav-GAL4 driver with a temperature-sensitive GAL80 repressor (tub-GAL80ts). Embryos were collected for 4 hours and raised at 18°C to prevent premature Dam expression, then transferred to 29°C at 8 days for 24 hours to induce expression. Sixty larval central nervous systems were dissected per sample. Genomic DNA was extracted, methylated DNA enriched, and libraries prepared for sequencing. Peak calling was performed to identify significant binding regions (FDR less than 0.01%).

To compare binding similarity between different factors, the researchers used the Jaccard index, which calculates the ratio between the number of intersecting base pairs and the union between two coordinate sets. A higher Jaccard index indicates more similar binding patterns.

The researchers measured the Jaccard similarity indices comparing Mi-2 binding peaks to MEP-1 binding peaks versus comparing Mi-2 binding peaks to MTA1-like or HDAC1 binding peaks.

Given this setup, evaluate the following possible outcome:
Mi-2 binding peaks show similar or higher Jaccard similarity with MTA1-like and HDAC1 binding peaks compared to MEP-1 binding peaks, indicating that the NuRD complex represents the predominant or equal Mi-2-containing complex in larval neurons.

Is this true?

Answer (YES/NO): NO